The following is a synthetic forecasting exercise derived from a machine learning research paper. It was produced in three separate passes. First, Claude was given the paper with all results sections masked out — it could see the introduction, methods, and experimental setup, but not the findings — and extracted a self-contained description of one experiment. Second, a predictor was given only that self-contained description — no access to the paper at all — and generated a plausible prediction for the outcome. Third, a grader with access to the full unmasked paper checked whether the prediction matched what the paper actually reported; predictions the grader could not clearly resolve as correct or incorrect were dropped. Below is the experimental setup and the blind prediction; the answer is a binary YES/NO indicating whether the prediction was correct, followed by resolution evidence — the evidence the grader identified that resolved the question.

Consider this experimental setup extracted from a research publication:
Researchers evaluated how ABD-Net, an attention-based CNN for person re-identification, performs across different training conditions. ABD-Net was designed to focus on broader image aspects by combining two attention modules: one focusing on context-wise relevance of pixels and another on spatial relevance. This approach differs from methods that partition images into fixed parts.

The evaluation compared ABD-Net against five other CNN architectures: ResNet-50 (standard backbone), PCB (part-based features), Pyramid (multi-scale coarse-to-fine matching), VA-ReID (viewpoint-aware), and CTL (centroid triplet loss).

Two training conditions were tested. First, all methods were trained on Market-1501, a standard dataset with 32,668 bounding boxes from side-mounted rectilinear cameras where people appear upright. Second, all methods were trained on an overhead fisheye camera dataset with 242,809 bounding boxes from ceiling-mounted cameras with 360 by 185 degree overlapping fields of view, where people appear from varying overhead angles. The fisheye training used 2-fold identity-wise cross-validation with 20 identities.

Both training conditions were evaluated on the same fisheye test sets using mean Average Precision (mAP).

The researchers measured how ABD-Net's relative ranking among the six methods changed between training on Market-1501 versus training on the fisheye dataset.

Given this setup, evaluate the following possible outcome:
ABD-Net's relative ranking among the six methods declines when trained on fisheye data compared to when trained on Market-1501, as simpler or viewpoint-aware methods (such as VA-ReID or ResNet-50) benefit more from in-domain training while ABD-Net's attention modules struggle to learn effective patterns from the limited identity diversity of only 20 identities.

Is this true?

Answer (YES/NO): NO